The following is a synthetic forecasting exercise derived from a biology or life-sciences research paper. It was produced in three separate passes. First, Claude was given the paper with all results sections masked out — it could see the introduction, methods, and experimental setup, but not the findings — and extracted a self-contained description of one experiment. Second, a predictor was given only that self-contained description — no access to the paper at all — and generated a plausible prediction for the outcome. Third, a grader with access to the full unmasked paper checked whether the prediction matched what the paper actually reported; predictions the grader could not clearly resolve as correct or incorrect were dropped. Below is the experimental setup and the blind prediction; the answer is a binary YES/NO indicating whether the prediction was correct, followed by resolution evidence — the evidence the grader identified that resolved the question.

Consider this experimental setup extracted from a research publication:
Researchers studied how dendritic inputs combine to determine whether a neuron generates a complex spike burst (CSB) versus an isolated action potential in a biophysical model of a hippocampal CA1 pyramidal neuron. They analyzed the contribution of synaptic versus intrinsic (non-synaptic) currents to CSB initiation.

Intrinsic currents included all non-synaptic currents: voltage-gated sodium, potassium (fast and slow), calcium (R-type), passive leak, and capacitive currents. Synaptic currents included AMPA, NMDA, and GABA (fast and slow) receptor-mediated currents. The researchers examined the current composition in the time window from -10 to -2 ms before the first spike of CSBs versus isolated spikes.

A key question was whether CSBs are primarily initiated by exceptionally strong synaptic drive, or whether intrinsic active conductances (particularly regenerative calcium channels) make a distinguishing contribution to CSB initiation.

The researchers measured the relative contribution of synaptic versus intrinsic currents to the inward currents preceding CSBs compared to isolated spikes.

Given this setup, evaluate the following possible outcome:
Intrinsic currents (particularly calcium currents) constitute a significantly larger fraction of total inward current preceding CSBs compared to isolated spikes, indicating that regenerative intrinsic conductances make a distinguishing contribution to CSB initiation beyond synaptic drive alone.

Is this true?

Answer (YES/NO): NO